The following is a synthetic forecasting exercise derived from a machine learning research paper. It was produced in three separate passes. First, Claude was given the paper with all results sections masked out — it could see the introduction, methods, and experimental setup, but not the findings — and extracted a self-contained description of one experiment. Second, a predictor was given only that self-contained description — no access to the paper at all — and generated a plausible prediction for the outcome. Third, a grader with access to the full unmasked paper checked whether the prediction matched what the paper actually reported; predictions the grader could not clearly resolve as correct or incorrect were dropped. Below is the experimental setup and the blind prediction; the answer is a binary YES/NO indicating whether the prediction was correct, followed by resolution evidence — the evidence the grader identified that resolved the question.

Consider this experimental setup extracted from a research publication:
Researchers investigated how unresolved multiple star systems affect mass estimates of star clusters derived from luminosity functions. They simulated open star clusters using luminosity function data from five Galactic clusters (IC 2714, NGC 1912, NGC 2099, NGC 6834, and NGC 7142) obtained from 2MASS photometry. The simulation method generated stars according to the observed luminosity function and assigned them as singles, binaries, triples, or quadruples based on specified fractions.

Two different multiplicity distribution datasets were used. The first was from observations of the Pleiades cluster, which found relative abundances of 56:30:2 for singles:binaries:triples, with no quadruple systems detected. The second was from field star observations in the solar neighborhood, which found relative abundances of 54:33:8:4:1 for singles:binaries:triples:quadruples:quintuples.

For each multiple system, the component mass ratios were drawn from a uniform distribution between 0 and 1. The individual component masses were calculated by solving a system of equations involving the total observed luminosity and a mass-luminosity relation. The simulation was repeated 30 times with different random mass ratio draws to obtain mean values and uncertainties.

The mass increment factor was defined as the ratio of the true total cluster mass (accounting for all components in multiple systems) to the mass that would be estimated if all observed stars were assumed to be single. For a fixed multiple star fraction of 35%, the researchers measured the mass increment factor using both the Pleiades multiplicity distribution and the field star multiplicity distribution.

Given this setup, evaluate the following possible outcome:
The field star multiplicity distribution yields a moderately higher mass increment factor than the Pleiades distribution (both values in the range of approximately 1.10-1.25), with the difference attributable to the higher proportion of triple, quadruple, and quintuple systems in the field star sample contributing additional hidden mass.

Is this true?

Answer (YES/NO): YES